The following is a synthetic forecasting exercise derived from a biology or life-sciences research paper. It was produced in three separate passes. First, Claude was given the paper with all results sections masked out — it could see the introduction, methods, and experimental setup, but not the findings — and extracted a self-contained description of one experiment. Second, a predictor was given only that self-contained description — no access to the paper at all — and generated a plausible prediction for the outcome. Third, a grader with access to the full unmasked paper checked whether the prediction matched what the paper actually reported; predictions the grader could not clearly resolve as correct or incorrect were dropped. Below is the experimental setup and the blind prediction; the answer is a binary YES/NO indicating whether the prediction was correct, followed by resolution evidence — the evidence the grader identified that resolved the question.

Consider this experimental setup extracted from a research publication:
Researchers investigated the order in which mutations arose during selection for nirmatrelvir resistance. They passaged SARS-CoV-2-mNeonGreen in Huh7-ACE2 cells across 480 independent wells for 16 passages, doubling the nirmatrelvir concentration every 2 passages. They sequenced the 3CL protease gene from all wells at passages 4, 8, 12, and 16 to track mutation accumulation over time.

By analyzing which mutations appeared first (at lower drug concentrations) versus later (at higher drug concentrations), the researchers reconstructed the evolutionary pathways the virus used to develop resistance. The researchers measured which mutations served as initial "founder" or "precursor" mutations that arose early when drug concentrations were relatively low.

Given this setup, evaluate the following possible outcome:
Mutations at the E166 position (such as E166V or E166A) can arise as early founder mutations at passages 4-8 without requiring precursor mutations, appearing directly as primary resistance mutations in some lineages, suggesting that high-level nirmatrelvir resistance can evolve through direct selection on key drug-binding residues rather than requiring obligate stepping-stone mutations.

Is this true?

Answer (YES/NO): NO